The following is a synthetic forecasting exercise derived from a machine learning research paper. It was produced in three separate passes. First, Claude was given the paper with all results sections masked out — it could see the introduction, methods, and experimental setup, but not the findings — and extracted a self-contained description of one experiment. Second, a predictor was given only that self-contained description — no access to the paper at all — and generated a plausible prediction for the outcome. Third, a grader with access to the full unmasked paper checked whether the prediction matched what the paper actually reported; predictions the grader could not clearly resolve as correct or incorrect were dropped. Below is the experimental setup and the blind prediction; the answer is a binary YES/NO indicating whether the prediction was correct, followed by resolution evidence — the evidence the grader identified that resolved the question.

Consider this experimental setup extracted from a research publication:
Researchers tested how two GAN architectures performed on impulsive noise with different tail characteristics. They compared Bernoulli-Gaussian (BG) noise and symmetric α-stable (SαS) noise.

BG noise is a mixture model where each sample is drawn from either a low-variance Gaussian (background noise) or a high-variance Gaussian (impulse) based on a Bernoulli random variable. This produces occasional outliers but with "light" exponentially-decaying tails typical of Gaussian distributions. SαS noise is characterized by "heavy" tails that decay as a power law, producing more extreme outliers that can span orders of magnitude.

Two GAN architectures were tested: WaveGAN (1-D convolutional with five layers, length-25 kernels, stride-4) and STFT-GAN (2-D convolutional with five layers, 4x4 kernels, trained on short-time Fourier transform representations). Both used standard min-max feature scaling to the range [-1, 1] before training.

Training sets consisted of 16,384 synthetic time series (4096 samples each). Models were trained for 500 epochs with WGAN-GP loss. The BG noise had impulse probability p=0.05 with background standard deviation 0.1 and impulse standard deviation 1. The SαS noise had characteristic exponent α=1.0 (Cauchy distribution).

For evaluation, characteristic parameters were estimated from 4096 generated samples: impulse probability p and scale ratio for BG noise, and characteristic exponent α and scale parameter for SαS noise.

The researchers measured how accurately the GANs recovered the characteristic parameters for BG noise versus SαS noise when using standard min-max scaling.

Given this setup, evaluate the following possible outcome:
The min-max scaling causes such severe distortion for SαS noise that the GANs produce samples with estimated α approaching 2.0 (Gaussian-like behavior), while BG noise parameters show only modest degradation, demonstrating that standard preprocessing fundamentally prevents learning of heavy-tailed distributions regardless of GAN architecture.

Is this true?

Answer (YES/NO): NO